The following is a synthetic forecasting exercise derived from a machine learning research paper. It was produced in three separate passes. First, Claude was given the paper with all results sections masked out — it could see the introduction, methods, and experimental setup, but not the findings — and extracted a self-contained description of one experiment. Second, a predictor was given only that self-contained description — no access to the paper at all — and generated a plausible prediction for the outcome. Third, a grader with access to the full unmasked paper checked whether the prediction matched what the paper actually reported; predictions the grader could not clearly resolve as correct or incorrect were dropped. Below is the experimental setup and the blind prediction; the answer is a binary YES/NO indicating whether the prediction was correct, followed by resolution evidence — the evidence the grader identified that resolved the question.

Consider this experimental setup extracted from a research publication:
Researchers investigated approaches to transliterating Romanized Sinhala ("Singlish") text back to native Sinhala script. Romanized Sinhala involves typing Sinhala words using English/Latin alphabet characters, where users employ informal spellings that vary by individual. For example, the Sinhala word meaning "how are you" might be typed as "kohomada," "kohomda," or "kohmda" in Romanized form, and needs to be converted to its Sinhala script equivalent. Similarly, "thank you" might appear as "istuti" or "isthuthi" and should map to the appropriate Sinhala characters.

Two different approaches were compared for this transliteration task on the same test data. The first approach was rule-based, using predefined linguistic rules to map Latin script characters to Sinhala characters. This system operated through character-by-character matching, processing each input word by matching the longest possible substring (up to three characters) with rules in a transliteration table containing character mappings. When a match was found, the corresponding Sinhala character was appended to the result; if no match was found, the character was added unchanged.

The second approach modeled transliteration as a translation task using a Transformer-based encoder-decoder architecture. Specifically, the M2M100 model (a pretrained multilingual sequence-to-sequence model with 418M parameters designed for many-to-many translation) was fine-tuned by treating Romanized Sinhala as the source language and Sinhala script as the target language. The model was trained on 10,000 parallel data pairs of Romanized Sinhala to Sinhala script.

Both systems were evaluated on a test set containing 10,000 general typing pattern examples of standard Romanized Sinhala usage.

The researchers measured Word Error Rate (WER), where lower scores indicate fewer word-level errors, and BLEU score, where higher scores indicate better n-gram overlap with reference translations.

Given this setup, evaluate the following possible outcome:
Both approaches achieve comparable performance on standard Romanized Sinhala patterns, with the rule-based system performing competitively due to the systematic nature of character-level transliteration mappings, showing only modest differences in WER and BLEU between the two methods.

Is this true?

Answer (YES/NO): NO